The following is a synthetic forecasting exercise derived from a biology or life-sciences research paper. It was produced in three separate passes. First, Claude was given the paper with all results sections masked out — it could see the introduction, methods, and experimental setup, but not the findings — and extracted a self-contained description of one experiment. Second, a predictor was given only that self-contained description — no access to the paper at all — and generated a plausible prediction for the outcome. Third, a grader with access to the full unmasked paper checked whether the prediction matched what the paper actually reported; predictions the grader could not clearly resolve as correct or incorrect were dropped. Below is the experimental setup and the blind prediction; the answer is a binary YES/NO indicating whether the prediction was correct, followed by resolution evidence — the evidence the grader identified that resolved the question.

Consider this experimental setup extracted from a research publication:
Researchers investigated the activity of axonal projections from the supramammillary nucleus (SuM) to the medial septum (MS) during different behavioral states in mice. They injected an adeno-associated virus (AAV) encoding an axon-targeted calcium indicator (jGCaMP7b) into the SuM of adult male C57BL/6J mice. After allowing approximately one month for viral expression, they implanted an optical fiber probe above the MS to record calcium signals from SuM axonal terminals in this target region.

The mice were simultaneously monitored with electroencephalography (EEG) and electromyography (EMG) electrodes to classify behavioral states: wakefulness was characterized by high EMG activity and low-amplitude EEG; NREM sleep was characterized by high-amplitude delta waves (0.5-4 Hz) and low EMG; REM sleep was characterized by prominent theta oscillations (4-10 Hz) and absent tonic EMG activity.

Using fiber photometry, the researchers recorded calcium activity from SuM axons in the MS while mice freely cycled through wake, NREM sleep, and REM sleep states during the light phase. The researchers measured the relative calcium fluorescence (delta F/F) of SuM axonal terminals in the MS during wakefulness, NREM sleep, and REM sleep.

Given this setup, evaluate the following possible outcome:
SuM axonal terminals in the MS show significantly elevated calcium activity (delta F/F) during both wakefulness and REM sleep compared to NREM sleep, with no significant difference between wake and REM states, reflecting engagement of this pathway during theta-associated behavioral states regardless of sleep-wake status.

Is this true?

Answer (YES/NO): YES